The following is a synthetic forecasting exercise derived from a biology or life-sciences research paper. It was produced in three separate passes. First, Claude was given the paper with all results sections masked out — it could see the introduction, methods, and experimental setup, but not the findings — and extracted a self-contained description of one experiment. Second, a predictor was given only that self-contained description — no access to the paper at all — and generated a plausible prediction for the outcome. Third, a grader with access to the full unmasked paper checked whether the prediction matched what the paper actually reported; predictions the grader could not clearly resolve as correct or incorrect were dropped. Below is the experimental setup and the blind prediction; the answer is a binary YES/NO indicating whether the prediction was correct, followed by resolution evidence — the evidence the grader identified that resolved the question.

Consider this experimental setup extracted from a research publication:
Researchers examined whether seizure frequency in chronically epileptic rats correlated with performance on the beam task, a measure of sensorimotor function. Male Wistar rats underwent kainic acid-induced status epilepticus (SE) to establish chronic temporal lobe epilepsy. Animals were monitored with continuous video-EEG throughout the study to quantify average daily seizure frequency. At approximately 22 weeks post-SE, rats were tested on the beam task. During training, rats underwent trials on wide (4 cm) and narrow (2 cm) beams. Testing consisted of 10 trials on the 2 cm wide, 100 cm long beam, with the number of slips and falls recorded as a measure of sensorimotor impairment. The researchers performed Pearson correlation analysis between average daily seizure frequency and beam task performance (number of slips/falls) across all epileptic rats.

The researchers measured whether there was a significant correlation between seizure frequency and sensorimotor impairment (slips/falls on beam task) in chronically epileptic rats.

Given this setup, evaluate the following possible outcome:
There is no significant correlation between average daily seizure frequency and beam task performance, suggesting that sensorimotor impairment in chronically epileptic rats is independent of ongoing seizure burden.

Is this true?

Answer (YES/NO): NO